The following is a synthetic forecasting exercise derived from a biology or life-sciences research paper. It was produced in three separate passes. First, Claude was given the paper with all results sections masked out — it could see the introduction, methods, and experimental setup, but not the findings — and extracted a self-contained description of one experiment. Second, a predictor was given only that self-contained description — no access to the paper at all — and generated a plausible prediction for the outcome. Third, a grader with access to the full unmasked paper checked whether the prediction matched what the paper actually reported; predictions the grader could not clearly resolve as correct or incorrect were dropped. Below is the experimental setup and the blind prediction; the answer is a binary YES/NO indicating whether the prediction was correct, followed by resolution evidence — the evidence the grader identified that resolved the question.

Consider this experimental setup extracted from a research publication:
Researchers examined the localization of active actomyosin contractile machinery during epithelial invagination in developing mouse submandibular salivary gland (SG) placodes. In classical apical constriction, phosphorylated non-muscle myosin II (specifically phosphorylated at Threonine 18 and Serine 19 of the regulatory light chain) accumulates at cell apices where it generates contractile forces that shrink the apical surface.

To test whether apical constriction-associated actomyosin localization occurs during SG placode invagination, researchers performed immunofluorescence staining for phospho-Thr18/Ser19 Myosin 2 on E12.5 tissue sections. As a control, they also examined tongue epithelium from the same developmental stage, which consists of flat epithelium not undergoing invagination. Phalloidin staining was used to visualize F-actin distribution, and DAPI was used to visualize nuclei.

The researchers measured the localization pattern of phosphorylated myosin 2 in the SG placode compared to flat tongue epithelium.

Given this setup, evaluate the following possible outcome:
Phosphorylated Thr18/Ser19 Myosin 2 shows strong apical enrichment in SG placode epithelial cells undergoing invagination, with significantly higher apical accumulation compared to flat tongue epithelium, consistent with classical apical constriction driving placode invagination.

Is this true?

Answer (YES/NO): NO